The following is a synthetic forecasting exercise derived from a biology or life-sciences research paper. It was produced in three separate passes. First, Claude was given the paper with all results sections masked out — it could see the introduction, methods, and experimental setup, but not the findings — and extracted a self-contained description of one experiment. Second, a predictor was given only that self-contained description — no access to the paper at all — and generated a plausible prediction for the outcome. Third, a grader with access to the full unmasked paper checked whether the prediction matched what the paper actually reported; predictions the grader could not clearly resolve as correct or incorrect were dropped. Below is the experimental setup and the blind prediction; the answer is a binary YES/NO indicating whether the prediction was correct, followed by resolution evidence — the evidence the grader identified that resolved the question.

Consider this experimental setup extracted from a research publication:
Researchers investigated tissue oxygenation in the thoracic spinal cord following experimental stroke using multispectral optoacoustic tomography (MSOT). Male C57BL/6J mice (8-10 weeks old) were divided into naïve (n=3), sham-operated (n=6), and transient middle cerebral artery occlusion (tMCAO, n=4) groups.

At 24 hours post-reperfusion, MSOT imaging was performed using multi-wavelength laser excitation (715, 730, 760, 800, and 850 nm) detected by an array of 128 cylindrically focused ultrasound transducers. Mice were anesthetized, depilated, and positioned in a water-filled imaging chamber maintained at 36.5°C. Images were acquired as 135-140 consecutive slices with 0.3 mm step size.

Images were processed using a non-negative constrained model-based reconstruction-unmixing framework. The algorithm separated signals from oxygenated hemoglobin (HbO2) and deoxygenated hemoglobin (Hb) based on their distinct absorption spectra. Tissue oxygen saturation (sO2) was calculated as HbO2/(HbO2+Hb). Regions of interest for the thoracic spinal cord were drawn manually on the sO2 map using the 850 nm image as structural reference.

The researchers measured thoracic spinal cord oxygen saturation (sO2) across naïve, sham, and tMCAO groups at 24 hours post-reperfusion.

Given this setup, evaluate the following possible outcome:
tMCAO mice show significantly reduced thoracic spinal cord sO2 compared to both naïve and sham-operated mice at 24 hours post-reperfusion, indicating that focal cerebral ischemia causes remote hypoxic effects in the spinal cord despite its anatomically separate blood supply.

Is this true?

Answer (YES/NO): NO